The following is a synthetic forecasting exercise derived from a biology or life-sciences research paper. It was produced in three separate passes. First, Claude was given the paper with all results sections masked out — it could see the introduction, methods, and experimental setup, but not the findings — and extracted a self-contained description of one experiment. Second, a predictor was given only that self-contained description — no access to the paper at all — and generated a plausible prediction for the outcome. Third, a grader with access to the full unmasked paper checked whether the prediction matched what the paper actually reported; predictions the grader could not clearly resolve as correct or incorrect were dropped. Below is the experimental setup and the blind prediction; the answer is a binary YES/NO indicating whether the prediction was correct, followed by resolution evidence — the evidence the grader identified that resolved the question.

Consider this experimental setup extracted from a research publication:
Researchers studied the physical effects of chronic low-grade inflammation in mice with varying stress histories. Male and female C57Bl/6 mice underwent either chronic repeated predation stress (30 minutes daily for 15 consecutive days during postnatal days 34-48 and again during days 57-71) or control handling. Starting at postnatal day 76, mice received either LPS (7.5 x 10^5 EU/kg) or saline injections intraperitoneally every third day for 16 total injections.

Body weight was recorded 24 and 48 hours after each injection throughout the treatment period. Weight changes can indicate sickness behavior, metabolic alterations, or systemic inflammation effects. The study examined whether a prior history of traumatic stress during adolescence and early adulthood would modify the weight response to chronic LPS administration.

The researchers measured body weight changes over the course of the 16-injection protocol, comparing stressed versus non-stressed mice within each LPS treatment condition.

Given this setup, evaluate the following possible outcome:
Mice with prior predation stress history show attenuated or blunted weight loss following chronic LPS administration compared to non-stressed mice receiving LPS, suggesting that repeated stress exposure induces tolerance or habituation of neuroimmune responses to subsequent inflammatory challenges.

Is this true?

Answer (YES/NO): NO